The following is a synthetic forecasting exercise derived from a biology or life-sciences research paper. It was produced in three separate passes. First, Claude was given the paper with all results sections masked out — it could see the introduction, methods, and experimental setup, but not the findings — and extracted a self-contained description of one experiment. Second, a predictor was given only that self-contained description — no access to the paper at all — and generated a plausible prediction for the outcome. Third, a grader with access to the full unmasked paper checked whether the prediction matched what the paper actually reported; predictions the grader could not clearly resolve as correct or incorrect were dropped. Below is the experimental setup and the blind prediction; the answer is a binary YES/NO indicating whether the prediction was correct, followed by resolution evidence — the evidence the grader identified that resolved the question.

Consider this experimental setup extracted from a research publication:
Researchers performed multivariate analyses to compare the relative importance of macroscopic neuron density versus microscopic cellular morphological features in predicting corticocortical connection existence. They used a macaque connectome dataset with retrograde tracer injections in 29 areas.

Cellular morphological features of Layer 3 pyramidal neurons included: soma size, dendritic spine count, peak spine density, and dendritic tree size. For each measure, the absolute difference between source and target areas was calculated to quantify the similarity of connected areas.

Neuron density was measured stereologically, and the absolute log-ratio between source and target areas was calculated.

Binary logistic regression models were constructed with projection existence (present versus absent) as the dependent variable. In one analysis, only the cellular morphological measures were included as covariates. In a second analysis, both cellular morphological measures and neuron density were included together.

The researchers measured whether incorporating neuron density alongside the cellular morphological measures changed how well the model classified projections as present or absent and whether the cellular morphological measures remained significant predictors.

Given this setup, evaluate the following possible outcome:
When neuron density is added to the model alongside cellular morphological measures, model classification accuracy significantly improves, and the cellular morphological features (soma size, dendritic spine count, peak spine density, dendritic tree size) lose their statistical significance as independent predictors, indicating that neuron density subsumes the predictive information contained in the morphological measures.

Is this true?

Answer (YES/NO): NO